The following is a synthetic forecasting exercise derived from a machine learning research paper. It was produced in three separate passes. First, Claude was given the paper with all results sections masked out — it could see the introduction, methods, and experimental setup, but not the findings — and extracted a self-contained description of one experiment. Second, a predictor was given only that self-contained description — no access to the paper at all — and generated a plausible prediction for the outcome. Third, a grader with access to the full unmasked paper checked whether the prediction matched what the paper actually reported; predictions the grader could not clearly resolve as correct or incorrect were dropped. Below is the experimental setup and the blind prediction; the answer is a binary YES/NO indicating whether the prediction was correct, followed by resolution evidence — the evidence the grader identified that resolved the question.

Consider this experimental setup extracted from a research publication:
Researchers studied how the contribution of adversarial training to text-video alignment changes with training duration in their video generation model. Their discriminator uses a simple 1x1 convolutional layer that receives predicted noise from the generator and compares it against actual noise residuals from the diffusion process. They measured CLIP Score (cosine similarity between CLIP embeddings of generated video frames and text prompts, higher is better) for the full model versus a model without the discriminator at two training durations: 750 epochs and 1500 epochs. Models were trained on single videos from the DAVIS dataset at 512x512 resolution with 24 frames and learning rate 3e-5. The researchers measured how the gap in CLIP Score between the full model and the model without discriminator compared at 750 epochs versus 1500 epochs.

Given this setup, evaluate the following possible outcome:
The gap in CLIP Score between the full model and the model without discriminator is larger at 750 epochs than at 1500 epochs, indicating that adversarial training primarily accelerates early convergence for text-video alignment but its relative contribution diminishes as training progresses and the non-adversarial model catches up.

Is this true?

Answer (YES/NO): NO